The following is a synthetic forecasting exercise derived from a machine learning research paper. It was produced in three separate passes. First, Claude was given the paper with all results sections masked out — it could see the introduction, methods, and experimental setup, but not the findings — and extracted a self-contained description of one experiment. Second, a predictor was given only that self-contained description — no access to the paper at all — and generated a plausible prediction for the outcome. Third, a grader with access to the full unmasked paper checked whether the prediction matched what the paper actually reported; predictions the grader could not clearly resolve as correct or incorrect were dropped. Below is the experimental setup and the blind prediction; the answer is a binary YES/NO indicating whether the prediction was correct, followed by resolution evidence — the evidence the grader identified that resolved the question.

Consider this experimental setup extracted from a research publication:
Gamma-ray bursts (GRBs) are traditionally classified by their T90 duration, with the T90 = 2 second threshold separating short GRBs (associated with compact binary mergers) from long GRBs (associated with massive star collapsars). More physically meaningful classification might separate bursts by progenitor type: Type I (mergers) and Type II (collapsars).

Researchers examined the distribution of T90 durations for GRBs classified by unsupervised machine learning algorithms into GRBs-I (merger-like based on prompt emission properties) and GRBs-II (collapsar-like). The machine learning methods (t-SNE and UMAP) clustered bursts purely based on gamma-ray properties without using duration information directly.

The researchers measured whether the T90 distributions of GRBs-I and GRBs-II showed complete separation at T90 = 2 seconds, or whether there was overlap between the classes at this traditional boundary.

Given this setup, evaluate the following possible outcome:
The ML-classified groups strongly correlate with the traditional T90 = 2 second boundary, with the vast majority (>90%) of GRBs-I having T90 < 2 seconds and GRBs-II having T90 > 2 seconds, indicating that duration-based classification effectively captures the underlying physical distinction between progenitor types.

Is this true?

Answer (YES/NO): NO